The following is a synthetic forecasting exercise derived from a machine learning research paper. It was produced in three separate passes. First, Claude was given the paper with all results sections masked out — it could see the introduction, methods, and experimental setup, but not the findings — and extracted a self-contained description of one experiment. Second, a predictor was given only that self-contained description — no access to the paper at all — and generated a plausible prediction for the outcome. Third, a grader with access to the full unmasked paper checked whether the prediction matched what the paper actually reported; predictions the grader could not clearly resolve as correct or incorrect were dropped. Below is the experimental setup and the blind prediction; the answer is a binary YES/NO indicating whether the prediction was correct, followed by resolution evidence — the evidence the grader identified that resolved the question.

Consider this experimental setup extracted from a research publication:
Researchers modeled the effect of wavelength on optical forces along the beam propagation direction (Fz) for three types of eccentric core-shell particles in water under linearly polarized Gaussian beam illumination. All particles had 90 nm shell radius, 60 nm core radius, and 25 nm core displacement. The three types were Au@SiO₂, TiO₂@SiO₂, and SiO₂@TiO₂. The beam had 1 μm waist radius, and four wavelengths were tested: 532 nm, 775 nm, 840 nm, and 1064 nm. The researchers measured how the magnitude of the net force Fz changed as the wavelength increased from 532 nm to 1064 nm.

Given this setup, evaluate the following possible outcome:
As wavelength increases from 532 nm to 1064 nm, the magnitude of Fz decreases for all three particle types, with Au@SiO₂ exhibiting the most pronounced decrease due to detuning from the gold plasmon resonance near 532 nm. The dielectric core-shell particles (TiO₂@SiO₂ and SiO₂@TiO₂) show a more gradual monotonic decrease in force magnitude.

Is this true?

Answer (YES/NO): NO